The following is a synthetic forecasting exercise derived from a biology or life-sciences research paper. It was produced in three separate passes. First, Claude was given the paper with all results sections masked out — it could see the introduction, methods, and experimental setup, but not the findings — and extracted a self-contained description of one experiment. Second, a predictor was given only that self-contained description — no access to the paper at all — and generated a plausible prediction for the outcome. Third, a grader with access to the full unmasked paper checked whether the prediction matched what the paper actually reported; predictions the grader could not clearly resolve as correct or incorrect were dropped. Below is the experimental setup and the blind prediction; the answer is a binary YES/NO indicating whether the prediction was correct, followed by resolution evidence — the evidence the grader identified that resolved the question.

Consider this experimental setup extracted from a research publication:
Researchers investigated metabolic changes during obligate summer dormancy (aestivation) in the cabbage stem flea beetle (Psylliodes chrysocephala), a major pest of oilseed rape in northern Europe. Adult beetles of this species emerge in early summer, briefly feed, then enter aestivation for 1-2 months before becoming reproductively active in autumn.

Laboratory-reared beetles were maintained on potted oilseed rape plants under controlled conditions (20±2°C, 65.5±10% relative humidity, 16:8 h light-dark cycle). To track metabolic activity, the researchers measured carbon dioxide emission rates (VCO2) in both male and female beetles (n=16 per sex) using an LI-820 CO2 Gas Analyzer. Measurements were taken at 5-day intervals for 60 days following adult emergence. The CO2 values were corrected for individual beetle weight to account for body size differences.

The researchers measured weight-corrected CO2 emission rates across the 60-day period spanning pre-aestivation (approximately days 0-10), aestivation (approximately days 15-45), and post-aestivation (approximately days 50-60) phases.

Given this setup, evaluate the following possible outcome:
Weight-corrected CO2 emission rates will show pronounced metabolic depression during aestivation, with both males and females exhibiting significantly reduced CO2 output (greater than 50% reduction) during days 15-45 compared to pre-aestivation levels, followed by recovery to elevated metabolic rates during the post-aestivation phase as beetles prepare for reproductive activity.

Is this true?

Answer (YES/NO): NO